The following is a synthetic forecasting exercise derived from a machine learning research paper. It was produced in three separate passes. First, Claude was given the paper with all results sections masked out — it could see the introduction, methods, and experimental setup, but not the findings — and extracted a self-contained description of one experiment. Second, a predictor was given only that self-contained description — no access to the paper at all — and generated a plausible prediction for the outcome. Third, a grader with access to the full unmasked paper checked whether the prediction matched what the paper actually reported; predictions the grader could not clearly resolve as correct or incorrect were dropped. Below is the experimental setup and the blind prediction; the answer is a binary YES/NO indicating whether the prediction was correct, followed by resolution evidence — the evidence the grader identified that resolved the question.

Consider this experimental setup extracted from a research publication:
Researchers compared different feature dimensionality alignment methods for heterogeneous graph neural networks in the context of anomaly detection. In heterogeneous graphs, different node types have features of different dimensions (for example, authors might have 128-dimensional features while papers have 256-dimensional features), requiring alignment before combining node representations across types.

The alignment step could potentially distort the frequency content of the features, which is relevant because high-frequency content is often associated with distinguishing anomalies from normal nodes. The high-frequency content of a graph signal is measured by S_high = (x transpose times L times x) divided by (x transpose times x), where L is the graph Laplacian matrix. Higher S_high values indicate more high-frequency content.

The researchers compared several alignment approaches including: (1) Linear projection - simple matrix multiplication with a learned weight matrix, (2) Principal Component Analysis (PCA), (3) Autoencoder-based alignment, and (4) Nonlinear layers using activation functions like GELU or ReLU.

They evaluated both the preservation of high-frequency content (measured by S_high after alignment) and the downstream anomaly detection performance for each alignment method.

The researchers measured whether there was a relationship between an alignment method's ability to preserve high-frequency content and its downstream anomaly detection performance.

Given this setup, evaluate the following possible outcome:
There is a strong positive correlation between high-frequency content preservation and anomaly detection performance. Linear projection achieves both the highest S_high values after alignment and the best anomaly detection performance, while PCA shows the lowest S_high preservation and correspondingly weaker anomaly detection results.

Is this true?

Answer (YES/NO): NO